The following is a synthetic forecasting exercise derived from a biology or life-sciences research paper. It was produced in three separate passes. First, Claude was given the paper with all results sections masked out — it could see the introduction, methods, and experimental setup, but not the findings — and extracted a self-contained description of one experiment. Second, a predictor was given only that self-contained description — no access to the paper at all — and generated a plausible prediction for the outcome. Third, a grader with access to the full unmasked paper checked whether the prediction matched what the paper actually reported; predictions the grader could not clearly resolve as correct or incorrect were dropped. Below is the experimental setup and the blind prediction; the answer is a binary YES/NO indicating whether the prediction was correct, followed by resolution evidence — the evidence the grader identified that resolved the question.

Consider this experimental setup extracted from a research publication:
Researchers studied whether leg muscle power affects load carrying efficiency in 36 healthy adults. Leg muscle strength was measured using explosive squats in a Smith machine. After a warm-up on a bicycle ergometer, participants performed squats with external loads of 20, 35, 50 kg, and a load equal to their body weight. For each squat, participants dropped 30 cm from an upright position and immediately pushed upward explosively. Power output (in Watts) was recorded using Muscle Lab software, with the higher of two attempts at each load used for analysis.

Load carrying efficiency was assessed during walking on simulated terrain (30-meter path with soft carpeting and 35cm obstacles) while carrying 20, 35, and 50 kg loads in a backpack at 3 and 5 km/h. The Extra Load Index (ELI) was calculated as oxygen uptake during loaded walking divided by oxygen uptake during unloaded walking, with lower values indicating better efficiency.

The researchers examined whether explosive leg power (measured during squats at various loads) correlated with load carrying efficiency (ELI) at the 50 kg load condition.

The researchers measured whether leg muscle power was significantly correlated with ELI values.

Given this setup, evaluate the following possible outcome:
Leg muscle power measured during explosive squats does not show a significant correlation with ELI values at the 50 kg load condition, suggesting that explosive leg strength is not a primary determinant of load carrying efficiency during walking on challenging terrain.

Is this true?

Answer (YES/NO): NO